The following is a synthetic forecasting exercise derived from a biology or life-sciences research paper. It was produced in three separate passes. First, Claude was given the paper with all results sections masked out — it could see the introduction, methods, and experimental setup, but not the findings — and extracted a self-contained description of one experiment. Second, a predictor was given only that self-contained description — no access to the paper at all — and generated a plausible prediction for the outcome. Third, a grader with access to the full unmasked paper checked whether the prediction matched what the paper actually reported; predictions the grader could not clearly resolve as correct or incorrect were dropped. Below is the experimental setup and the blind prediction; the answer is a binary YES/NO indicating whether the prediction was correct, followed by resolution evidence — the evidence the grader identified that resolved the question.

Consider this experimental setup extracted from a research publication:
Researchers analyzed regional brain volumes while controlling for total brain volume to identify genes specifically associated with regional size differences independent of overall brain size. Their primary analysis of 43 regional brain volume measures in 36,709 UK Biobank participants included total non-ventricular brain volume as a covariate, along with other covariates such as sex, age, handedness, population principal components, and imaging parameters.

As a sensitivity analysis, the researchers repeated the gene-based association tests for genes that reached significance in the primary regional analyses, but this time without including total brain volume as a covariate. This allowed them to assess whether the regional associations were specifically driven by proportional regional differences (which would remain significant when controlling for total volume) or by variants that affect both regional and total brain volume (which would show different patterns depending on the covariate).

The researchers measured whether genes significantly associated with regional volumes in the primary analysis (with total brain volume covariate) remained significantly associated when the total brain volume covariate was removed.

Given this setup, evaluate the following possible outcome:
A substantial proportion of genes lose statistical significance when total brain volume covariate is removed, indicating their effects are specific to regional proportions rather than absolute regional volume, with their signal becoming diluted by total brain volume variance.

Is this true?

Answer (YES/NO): NO